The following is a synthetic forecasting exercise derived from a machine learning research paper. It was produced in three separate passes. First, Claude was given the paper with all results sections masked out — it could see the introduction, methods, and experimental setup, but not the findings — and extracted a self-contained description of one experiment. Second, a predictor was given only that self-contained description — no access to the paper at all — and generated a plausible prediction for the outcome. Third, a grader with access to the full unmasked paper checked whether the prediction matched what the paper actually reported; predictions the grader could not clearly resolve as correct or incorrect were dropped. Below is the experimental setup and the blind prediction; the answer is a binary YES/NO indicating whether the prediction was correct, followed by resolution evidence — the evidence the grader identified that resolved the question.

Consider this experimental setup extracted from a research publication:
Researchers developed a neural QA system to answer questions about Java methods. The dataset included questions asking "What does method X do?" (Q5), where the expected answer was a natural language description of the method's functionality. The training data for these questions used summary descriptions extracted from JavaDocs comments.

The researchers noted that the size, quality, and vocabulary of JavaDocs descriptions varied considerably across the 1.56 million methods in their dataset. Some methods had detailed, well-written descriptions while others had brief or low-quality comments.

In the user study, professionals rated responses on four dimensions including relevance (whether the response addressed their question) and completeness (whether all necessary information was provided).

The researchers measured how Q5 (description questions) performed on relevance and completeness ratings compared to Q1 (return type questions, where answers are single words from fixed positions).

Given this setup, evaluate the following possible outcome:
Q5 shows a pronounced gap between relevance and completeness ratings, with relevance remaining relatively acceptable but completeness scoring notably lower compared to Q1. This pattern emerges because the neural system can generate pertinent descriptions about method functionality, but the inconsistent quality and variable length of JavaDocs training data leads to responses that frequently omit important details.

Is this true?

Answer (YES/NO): NO